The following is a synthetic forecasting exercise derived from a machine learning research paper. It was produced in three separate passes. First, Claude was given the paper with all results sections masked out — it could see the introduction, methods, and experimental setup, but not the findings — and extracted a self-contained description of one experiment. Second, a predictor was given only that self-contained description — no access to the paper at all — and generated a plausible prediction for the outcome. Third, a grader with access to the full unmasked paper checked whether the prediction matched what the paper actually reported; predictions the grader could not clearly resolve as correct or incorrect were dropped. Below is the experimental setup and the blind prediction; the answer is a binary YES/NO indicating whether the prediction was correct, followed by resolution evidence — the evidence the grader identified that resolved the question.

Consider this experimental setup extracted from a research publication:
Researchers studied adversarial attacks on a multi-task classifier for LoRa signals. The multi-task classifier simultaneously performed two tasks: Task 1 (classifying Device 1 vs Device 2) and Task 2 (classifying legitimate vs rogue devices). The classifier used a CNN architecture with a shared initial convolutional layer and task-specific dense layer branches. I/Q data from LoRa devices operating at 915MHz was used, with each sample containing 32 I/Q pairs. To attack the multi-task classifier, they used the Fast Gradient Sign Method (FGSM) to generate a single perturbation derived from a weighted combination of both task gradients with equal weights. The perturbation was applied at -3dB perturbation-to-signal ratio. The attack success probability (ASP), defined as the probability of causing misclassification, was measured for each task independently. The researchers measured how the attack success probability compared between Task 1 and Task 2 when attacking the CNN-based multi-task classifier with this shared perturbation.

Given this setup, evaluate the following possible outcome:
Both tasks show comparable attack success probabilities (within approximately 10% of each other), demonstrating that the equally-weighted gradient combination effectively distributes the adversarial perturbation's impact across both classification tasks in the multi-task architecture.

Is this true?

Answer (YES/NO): NO